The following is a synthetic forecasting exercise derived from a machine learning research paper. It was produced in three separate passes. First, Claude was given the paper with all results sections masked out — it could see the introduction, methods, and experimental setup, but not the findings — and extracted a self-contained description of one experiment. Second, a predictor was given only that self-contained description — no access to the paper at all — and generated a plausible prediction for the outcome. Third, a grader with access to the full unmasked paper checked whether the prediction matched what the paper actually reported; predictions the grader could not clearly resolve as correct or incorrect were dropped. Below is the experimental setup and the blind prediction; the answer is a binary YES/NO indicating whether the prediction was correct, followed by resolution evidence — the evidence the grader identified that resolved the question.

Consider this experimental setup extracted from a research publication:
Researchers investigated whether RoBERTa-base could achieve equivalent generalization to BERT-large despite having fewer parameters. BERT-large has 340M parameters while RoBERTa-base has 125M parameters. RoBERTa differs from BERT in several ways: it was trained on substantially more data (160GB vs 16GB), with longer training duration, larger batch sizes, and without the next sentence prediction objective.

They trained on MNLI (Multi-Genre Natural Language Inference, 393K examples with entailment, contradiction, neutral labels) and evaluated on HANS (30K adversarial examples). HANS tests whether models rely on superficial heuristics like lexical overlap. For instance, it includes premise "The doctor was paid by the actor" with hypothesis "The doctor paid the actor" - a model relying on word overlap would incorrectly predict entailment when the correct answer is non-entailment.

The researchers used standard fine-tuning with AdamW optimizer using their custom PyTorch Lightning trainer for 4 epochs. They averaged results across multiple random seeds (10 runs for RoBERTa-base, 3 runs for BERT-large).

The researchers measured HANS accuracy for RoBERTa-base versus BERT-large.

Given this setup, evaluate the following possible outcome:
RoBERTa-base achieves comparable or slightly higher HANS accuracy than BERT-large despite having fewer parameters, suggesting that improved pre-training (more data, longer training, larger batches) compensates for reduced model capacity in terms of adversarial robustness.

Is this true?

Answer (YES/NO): YES